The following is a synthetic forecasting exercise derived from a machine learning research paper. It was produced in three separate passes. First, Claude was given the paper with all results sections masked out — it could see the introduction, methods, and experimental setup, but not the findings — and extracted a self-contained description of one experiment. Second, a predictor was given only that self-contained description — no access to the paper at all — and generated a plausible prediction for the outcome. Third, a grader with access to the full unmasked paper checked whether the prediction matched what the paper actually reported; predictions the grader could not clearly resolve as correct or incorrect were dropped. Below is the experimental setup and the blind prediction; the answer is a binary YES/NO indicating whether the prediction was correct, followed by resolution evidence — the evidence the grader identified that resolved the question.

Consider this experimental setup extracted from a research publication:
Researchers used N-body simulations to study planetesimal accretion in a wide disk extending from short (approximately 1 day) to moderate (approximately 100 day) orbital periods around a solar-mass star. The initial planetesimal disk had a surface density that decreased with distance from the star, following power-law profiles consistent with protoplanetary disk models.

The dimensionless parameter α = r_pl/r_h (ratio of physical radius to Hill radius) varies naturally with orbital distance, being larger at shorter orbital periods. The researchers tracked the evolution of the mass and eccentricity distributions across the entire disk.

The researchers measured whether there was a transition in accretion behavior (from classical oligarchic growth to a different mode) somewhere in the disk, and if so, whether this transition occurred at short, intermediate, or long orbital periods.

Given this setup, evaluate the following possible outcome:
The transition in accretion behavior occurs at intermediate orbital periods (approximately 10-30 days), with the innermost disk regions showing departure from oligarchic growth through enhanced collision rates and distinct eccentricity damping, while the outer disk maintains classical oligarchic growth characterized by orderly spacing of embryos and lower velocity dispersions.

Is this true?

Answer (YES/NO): NO